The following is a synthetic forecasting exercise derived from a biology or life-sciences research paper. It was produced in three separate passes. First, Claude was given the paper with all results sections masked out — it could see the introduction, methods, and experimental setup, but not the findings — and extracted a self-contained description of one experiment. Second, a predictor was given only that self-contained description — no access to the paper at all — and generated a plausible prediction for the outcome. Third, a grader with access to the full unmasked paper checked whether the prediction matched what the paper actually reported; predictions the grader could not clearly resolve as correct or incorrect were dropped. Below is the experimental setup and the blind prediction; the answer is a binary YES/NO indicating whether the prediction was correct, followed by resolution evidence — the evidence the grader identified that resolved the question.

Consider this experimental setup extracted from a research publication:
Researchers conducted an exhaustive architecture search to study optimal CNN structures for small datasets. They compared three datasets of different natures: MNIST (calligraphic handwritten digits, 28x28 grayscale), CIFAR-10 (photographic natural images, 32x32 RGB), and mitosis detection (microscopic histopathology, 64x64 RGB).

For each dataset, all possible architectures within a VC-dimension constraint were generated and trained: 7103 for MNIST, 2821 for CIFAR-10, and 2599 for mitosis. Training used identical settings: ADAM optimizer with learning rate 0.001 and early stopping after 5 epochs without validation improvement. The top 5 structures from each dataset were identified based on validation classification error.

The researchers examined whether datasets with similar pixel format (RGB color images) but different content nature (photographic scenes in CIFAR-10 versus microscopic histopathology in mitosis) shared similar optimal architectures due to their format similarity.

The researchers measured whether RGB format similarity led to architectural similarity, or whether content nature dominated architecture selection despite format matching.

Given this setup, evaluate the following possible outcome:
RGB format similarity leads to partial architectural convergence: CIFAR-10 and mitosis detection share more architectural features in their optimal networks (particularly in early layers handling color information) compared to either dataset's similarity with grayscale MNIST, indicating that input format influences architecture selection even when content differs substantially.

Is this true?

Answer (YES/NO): NO